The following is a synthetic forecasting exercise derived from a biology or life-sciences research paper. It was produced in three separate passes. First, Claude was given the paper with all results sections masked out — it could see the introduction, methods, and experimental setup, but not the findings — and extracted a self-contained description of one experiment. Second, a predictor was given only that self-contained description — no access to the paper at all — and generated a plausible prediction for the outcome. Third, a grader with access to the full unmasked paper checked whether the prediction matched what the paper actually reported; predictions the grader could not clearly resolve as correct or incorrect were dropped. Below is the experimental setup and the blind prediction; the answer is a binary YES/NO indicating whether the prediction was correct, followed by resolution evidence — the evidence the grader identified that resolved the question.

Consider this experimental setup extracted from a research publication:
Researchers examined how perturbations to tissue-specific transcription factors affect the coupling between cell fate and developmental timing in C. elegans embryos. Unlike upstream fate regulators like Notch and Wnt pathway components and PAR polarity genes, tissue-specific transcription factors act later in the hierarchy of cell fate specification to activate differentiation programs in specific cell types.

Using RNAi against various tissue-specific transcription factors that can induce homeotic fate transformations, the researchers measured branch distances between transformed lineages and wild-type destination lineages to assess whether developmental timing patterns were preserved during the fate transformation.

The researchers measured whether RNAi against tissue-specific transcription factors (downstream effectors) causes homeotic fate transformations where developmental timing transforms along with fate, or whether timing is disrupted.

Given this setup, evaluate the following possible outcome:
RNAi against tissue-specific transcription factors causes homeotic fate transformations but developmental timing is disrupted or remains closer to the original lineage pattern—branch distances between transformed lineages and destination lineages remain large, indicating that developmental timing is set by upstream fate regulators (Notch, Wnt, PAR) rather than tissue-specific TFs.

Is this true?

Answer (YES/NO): YES